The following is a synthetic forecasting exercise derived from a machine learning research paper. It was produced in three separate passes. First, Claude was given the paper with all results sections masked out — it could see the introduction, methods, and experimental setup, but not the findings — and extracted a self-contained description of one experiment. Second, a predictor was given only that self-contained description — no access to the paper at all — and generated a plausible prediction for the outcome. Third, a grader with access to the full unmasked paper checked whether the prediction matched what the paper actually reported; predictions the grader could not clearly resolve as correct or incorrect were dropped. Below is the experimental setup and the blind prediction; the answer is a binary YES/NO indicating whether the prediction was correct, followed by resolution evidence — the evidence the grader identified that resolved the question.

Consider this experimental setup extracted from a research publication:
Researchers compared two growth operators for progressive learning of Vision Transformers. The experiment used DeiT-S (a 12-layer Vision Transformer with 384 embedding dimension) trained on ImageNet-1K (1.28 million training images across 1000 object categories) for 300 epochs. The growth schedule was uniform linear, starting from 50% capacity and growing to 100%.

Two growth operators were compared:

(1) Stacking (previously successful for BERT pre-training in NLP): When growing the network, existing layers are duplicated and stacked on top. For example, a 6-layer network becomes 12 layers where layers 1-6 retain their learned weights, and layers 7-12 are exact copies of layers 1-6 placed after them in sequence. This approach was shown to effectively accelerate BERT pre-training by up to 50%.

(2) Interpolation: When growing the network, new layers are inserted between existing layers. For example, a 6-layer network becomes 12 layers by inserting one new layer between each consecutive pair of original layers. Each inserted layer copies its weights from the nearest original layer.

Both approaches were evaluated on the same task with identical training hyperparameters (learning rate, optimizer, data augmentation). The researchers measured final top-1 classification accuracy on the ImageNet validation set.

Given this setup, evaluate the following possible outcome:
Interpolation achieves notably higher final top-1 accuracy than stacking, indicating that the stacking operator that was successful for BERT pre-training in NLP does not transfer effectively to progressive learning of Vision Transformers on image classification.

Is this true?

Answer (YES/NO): NO